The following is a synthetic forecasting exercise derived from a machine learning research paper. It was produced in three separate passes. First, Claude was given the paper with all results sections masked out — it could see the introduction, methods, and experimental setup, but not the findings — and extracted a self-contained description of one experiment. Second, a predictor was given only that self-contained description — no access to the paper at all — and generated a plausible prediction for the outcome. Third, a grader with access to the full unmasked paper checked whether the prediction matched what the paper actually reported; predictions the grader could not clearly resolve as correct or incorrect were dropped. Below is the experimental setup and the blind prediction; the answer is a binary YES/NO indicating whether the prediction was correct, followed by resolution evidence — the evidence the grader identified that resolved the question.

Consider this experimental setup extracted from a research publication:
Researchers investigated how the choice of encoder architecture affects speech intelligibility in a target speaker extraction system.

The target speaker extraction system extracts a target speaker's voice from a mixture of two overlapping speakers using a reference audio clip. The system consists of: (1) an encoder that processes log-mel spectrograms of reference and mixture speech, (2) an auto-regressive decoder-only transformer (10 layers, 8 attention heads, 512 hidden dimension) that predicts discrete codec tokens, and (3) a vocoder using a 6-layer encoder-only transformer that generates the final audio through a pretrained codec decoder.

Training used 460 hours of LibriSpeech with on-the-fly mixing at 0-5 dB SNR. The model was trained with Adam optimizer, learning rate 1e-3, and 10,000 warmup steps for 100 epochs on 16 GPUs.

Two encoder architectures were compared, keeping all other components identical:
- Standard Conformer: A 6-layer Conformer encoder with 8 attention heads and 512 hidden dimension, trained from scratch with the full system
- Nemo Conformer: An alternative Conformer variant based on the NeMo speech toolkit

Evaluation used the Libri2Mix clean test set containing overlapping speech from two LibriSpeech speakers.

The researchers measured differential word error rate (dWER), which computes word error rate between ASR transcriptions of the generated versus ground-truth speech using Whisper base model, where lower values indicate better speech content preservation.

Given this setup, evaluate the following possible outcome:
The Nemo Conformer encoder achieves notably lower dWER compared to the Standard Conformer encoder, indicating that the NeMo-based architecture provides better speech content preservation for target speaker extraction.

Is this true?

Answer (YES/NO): NO